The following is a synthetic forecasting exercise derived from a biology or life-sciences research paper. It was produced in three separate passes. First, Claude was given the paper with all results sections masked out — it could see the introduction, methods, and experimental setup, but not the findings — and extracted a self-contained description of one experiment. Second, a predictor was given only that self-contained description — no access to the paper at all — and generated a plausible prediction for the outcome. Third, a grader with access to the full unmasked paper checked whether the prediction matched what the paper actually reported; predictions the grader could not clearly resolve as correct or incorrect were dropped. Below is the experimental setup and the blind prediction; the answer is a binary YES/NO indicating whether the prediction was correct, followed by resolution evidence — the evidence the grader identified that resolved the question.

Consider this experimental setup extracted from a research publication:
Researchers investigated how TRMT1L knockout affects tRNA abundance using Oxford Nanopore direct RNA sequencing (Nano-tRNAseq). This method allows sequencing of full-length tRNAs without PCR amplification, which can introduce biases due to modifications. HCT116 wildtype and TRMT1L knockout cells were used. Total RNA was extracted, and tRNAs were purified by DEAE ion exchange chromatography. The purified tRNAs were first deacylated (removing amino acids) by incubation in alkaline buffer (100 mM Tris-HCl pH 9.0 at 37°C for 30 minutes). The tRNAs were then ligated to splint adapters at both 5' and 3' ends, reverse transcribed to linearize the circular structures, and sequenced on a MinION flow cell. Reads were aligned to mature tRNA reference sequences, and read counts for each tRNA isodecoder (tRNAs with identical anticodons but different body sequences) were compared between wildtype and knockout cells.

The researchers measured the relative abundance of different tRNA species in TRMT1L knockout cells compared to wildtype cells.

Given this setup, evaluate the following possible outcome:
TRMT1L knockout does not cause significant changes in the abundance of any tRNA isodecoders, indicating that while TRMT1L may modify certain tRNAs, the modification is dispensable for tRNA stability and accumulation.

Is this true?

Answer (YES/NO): NO